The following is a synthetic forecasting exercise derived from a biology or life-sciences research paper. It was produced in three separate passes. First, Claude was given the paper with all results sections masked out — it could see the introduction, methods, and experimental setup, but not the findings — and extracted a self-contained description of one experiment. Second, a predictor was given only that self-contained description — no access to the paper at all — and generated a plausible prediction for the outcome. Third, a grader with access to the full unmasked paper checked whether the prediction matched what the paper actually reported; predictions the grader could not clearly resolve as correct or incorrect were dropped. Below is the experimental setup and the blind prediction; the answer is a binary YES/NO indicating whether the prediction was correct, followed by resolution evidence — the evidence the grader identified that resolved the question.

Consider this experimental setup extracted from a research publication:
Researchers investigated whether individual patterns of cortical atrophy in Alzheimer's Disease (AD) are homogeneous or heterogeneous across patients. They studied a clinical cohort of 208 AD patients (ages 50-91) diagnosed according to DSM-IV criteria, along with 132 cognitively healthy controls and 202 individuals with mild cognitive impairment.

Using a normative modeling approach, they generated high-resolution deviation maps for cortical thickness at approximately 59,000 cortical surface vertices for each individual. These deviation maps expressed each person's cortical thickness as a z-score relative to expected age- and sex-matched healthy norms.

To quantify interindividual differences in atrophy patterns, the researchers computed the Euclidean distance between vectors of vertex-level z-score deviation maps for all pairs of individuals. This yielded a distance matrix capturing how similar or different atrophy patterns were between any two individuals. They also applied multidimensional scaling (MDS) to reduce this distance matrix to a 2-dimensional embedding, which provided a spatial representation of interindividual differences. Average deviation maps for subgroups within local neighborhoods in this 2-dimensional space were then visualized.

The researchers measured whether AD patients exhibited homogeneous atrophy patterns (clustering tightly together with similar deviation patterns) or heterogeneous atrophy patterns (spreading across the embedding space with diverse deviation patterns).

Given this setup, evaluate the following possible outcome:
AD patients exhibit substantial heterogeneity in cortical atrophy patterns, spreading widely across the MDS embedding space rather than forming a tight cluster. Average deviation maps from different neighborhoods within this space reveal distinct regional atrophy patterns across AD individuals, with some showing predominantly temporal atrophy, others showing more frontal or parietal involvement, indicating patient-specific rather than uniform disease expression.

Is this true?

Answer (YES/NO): YES